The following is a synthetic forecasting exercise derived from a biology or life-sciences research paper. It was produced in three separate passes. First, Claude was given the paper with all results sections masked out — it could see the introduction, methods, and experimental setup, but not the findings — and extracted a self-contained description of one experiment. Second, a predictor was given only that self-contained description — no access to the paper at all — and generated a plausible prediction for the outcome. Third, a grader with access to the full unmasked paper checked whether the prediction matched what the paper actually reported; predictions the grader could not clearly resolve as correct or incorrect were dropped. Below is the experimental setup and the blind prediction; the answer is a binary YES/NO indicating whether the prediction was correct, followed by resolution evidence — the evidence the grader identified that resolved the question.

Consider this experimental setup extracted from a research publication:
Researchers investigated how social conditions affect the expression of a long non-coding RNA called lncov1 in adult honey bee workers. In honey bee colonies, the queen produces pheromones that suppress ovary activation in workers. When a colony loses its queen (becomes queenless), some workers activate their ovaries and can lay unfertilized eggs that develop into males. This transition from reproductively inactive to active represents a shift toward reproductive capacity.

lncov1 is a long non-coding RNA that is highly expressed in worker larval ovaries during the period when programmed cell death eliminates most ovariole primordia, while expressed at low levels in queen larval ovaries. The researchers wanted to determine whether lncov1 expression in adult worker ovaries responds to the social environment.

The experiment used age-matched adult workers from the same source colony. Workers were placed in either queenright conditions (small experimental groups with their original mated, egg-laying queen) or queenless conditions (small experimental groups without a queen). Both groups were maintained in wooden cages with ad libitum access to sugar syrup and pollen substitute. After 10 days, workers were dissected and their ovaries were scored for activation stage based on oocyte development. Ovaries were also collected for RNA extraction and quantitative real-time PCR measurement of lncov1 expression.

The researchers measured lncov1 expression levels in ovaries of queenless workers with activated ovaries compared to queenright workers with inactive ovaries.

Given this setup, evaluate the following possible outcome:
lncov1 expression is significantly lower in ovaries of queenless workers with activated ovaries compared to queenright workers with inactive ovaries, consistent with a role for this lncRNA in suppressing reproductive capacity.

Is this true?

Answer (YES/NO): YES